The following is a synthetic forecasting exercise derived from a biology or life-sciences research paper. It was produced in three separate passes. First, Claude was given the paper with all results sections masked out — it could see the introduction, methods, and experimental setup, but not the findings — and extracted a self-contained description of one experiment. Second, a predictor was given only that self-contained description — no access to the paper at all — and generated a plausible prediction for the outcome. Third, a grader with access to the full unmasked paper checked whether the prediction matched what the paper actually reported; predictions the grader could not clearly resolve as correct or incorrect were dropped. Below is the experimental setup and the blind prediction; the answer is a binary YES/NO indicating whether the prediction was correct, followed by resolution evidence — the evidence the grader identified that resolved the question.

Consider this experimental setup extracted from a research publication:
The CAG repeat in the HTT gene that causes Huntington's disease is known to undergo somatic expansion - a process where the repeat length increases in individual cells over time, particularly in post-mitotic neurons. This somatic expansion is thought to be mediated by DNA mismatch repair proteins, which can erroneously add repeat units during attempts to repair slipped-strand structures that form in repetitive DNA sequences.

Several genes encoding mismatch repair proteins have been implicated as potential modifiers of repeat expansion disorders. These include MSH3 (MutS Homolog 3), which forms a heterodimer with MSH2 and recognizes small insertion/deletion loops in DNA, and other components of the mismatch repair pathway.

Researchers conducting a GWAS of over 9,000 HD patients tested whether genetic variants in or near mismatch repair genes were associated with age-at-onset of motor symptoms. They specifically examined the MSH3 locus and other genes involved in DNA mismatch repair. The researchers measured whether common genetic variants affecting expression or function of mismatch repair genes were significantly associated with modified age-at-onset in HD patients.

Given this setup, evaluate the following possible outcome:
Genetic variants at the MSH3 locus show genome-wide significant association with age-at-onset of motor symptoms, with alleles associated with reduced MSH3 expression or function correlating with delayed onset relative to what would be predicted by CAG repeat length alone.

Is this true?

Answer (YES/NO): YES